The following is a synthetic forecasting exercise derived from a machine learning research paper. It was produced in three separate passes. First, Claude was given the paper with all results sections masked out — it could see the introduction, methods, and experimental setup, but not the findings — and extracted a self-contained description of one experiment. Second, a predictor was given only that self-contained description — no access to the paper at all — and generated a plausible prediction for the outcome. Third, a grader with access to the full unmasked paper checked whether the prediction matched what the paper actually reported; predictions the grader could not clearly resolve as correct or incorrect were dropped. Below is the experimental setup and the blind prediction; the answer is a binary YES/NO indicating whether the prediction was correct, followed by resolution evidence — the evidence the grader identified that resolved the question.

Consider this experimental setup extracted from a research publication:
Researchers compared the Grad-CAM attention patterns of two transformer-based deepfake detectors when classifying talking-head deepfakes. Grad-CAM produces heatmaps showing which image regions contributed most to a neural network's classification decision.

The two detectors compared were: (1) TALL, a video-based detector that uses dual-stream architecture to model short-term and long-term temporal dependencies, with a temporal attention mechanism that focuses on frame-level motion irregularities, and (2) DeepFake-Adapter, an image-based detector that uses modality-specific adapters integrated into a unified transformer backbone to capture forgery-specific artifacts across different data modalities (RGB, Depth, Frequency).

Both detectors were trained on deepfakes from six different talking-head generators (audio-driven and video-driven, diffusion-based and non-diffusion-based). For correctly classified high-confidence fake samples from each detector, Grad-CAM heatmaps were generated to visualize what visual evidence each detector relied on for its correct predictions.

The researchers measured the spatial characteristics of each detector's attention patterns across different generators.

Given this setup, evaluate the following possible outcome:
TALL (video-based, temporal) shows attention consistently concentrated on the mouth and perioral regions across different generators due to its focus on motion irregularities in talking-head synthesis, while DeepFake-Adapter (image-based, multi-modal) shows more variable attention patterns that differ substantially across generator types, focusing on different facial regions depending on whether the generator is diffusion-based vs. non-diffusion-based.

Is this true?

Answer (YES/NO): NO